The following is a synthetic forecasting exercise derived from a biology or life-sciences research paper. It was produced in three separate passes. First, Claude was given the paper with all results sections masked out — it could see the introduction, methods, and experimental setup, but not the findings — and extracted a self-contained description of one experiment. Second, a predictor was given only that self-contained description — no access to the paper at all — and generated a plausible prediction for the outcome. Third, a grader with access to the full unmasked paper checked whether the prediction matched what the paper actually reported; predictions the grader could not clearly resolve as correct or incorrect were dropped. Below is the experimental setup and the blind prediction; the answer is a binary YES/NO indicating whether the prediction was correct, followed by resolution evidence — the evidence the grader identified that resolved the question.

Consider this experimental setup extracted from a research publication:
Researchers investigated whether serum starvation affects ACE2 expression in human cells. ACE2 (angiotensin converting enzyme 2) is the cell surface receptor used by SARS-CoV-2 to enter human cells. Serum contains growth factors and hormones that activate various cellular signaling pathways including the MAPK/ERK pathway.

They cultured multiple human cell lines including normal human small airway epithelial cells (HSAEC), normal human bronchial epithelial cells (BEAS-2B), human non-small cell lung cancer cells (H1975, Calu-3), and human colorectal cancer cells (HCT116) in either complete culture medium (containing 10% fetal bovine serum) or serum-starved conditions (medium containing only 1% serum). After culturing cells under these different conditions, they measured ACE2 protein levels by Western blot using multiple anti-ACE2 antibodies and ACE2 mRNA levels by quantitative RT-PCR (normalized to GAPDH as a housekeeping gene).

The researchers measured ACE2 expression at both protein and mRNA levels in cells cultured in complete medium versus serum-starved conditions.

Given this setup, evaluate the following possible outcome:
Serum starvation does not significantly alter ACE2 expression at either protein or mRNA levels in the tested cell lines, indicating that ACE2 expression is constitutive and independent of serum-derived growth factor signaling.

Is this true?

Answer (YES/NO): NO